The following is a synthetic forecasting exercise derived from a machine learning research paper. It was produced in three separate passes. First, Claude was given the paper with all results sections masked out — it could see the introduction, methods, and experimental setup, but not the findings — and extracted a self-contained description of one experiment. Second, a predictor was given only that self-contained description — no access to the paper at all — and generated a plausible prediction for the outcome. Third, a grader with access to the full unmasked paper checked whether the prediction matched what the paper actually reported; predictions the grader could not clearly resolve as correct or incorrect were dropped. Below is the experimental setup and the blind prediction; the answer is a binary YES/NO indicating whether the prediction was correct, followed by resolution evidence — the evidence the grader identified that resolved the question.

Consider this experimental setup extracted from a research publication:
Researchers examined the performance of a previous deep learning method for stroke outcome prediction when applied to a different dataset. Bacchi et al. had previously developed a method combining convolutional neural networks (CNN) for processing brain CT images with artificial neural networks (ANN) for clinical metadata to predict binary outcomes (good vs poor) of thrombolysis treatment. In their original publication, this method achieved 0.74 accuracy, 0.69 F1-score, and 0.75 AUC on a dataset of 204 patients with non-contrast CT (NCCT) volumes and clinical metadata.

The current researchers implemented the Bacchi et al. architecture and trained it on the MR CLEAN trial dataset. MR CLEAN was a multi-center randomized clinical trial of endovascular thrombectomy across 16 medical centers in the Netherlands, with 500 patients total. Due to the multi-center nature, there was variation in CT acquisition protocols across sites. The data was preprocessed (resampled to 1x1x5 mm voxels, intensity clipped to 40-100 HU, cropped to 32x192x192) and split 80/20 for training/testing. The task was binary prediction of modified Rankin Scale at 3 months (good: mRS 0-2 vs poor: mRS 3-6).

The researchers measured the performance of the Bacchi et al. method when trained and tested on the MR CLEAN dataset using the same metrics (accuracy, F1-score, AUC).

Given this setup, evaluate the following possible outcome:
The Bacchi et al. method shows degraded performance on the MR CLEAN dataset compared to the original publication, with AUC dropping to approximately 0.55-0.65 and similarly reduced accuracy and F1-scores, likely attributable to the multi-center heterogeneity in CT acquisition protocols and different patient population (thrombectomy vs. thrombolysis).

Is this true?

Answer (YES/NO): NO